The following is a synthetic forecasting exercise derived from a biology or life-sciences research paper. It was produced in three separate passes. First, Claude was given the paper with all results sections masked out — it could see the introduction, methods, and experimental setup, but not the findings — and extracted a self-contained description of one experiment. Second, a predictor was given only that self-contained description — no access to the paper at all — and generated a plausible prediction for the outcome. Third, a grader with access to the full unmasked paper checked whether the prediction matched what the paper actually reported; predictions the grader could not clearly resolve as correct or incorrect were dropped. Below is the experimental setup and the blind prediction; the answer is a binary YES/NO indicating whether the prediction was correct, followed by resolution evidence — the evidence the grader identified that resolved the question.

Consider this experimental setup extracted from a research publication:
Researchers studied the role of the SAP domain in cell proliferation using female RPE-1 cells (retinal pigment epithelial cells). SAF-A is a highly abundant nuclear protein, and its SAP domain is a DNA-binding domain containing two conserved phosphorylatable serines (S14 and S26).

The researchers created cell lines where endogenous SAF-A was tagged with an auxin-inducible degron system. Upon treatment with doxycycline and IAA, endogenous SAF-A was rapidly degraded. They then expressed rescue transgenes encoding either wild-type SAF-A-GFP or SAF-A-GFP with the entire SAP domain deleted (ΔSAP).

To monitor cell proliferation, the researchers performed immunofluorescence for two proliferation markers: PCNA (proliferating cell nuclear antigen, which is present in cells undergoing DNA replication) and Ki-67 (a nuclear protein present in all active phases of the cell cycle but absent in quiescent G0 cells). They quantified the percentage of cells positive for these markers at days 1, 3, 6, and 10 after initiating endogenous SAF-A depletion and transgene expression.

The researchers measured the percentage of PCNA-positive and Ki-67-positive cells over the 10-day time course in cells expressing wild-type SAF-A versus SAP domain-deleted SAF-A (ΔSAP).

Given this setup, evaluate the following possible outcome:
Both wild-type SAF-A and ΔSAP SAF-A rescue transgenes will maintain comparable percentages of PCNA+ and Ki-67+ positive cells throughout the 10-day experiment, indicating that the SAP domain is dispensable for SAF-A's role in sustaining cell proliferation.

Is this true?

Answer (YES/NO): NO